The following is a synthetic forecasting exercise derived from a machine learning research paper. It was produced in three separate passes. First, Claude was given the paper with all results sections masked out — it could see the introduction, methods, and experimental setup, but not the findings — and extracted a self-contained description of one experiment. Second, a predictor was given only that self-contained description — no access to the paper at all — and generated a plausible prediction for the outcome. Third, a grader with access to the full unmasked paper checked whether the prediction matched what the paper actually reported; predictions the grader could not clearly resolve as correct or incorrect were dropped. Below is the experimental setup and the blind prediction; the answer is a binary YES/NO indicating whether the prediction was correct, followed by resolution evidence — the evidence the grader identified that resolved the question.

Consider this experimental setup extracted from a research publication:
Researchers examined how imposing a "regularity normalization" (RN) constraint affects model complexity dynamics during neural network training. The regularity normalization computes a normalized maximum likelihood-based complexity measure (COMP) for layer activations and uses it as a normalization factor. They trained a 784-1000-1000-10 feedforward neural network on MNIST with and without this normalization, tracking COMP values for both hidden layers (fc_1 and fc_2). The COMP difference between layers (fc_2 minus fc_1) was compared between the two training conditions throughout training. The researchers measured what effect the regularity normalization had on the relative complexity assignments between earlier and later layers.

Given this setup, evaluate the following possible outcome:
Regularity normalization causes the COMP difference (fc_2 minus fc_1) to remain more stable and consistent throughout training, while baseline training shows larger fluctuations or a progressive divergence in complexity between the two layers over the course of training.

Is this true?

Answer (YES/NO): NO